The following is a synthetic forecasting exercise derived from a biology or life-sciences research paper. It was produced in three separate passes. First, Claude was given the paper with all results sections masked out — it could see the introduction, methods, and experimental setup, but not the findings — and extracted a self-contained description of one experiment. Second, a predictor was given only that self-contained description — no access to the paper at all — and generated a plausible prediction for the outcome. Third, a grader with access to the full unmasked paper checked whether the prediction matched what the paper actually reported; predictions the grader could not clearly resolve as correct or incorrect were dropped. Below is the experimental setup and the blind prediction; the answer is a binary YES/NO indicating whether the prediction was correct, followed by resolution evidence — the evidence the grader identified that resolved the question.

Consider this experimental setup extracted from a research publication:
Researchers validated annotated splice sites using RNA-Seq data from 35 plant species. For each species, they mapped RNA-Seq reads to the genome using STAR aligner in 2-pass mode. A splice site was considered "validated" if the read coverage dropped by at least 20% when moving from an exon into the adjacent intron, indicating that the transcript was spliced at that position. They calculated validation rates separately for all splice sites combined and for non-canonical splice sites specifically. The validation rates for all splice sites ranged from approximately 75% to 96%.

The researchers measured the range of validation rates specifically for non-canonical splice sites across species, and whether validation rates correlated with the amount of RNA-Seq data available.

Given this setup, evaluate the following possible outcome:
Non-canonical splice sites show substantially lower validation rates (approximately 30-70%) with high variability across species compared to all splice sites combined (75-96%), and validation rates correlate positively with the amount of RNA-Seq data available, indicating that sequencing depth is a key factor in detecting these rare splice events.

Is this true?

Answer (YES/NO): NO